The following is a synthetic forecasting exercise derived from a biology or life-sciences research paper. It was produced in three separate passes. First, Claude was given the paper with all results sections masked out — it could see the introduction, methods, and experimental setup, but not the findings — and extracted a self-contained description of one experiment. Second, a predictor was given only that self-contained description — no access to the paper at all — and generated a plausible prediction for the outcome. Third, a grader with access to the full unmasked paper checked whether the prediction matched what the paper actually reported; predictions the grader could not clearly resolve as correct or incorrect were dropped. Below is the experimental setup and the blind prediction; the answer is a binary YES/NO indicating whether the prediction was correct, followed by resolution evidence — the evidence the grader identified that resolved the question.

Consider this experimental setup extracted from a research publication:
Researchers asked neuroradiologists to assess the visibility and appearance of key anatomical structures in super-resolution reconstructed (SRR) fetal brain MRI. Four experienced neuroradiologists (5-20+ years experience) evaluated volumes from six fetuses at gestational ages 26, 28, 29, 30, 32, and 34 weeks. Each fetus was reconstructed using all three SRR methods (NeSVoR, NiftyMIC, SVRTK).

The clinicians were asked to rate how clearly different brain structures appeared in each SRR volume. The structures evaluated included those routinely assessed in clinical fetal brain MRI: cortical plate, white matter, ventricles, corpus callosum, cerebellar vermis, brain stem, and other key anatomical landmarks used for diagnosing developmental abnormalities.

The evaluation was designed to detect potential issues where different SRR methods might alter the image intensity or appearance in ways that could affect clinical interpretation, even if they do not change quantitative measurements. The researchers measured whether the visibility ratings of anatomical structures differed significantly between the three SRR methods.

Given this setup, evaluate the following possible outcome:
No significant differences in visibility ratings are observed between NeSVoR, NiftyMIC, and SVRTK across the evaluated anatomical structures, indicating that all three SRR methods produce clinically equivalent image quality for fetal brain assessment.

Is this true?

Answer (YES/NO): NO